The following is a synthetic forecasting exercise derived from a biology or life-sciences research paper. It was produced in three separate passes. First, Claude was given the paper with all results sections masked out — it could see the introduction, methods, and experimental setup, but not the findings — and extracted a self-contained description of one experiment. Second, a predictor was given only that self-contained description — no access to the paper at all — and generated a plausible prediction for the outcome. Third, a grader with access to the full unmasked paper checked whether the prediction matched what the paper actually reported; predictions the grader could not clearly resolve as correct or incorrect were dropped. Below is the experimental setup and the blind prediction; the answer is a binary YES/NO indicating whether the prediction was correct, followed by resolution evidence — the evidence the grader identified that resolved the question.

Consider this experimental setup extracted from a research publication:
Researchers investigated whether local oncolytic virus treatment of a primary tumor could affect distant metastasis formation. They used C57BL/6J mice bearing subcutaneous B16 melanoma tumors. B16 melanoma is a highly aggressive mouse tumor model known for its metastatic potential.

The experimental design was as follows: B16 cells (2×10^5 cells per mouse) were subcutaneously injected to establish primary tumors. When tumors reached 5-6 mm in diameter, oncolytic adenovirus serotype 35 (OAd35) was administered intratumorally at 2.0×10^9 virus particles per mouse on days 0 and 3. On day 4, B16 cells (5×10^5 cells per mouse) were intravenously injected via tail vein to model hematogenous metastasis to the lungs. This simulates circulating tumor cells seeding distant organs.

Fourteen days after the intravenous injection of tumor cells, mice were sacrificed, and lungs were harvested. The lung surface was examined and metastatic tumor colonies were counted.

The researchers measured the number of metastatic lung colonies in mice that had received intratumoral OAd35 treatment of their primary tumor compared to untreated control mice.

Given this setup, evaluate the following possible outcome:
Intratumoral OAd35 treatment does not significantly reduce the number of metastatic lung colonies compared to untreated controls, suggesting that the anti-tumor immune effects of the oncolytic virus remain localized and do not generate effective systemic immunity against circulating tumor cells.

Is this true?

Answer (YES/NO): NO